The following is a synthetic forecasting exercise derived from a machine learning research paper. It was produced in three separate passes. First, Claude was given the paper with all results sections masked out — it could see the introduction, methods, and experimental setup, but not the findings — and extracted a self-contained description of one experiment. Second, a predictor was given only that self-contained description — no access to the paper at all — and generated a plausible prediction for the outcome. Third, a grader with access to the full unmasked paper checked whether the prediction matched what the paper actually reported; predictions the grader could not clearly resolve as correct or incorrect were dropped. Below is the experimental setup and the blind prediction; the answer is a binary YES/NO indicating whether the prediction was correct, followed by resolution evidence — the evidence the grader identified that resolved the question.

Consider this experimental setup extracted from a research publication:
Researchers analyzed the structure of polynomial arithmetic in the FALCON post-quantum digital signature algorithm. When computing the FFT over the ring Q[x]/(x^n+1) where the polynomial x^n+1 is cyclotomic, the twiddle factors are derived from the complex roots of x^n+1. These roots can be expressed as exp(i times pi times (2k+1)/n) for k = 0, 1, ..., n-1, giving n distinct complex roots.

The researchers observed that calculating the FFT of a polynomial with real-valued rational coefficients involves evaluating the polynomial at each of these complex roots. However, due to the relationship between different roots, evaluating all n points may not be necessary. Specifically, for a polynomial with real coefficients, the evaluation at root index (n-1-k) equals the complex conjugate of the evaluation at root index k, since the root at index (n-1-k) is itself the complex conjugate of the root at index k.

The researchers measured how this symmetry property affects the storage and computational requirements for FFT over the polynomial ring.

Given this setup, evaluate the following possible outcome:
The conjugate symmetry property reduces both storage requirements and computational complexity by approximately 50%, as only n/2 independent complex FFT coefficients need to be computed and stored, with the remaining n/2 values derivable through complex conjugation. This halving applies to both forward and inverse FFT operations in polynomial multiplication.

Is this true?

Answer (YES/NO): YES